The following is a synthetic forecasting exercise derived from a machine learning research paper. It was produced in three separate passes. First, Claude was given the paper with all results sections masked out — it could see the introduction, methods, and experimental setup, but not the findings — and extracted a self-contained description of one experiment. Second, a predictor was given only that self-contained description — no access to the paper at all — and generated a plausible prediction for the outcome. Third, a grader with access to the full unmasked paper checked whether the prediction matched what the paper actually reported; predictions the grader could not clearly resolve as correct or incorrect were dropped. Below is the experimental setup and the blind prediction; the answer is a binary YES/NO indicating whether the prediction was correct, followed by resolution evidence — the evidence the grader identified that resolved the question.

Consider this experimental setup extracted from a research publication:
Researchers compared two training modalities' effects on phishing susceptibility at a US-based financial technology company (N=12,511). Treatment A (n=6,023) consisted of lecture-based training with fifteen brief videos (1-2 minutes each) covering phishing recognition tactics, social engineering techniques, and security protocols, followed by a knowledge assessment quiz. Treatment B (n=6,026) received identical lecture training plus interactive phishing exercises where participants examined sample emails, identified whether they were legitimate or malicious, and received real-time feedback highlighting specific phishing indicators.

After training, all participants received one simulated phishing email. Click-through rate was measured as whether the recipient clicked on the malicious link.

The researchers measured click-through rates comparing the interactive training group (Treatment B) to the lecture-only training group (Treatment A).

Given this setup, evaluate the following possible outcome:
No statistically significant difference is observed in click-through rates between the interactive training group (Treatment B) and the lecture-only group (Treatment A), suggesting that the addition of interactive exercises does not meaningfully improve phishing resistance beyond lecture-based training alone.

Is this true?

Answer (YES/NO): YES